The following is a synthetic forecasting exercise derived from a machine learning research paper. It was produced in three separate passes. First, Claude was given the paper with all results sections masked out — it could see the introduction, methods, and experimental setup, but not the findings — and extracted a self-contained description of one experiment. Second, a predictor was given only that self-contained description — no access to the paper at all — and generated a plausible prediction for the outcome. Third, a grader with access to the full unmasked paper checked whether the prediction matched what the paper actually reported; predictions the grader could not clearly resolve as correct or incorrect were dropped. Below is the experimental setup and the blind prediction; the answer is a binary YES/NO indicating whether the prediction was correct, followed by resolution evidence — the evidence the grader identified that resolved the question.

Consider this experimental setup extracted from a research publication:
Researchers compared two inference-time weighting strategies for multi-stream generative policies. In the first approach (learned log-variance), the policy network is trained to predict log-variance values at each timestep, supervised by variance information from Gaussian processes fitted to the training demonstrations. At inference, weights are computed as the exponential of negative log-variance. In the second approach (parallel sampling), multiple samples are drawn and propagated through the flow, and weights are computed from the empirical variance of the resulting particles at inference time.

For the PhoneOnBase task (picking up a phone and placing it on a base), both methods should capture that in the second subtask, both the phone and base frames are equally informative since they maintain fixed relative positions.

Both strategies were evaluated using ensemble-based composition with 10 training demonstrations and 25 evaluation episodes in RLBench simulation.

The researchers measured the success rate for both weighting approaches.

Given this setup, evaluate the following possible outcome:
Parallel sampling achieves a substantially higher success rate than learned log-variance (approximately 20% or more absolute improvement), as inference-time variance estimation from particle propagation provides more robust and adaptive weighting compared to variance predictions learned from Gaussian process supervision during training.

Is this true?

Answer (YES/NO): NO